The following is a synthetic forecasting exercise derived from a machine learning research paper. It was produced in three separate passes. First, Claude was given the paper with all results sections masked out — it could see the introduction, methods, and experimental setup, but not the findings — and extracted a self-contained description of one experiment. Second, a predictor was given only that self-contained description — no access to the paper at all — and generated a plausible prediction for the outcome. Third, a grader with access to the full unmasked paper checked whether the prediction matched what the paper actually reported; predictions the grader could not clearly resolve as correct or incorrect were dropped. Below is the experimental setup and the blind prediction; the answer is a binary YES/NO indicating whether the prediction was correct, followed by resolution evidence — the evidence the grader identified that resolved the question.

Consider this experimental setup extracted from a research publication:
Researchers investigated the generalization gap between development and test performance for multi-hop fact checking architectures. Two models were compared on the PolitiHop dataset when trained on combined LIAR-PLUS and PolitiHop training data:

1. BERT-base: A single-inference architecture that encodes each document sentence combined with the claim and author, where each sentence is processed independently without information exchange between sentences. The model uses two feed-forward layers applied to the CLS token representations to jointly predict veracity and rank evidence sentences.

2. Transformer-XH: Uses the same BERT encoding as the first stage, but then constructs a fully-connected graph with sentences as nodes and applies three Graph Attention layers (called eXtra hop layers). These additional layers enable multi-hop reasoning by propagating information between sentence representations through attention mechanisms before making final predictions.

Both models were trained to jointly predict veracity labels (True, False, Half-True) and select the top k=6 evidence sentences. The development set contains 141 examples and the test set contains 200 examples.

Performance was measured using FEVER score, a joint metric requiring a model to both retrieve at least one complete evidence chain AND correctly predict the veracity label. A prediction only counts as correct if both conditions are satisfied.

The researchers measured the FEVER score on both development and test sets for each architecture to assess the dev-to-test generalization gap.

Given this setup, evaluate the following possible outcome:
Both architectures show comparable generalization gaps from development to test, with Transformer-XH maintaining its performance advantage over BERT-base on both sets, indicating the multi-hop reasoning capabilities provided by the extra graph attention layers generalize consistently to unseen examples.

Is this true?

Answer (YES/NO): NO